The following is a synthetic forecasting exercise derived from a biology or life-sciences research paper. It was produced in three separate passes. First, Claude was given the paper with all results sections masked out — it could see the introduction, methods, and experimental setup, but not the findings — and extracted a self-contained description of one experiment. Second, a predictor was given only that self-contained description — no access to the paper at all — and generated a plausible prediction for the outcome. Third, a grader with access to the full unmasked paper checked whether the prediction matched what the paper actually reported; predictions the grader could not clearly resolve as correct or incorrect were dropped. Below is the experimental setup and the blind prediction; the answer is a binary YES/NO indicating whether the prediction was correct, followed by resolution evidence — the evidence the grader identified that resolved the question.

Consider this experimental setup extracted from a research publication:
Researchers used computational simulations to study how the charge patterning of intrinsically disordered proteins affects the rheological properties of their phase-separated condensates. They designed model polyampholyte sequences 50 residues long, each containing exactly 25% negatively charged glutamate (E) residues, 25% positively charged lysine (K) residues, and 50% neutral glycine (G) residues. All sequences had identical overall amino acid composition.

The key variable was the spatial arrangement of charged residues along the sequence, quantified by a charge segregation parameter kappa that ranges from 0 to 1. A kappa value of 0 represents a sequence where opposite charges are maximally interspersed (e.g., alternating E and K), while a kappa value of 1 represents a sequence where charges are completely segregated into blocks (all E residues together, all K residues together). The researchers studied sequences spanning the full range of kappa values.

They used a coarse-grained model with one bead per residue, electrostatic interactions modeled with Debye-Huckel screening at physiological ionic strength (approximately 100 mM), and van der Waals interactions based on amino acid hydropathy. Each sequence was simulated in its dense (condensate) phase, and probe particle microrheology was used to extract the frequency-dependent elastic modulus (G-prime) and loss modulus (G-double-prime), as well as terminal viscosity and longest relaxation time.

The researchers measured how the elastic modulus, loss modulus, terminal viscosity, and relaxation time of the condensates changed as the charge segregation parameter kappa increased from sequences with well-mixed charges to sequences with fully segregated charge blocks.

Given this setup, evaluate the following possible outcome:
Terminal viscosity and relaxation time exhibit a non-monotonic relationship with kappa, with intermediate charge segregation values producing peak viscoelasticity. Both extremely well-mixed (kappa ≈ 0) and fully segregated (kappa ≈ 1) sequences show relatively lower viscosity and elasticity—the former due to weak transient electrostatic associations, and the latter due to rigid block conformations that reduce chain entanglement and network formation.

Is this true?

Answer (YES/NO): NO